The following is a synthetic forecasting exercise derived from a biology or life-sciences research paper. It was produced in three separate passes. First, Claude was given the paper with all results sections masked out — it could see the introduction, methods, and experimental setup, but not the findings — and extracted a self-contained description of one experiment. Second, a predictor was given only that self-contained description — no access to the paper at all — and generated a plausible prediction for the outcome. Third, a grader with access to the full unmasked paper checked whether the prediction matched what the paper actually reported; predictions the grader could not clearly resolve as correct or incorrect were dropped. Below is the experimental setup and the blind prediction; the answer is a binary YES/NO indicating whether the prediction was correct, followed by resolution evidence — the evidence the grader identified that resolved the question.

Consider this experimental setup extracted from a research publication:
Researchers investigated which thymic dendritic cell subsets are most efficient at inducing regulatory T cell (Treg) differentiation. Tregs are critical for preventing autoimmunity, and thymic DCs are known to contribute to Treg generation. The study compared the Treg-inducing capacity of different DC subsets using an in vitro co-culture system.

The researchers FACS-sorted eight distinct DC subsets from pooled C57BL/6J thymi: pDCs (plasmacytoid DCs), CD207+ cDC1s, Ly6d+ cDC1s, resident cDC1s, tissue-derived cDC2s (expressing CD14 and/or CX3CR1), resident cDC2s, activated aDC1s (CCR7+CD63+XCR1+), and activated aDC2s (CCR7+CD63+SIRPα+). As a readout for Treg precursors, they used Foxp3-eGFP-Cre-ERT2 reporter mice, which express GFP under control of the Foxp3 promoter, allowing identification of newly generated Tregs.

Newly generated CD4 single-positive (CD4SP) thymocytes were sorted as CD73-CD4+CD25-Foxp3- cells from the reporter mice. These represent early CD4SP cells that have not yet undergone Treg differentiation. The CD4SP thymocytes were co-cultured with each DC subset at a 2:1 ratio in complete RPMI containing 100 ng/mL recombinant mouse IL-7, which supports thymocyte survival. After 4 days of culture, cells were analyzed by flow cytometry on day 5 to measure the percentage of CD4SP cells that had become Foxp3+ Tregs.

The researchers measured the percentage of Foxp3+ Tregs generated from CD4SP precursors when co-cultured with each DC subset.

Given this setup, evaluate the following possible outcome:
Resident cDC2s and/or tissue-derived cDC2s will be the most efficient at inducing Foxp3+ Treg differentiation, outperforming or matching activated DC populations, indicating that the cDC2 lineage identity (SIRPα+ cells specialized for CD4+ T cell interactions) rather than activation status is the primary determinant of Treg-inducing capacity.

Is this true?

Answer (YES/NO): YES